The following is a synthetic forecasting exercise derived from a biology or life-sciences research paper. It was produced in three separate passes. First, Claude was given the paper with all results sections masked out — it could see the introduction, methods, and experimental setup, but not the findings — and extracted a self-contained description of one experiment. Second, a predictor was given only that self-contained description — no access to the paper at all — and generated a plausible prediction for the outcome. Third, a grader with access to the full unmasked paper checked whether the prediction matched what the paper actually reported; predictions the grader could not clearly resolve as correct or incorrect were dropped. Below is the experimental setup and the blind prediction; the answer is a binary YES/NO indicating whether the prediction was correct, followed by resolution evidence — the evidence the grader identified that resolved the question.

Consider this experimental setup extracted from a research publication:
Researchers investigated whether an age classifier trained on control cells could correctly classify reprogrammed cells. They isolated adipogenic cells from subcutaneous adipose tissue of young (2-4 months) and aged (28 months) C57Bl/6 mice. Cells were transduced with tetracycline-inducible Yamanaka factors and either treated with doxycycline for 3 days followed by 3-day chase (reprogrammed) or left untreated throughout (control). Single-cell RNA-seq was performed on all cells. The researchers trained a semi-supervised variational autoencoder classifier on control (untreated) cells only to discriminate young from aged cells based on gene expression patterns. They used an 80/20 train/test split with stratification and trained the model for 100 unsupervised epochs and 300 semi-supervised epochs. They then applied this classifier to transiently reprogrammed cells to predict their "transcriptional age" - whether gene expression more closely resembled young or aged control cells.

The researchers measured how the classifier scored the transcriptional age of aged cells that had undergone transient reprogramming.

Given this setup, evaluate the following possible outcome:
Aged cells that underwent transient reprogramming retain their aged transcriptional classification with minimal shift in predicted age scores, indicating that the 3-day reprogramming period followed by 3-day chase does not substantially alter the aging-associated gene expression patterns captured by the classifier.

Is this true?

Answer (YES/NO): NO